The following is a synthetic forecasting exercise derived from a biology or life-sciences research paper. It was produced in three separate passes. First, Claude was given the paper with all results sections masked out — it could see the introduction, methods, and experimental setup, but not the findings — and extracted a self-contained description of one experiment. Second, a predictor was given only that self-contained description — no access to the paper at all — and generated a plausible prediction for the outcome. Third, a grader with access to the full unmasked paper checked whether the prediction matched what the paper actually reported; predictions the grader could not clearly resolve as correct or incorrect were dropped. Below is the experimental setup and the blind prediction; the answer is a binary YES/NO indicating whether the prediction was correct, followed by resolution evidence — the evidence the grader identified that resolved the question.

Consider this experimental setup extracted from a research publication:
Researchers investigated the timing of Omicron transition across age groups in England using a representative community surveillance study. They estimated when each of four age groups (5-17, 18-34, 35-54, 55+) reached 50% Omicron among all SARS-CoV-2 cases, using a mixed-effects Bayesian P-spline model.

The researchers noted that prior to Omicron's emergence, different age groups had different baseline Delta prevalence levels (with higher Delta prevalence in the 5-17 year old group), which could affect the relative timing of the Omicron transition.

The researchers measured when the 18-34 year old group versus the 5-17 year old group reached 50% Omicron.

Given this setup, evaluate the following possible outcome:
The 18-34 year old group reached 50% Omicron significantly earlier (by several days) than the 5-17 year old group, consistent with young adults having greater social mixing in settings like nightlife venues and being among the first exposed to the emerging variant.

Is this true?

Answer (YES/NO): YES